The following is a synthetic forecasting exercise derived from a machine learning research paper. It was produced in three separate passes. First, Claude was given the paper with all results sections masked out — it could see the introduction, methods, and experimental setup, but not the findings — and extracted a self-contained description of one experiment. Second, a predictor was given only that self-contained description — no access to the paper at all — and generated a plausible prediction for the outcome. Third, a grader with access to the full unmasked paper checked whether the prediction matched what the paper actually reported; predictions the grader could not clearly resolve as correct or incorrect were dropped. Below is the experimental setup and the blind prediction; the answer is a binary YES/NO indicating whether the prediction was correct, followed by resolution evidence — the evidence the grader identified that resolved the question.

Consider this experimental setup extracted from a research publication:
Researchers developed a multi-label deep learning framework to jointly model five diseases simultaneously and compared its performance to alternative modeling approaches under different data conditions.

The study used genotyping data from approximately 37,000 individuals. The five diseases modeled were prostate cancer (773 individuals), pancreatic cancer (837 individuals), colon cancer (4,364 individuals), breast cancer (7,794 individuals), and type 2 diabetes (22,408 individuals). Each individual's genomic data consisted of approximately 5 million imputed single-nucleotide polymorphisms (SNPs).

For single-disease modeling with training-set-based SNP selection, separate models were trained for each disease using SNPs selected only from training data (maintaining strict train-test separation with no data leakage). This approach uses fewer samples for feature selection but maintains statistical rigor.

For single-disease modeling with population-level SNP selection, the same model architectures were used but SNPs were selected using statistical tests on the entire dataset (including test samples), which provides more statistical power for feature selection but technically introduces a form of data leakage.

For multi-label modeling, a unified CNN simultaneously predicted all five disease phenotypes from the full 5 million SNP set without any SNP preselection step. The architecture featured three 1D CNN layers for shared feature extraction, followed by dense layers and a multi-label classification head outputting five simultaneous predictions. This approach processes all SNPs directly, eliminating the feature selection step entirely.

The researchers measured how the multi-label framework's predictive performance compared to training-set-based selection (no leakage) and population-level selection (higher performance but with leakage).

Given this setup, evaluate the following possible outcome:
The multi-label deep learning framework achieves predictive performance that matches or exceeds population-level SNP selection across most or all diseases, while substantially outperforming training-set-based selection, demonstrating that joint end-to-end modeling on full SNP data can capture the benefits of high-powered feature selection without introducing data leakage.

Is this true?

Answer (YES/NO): NO